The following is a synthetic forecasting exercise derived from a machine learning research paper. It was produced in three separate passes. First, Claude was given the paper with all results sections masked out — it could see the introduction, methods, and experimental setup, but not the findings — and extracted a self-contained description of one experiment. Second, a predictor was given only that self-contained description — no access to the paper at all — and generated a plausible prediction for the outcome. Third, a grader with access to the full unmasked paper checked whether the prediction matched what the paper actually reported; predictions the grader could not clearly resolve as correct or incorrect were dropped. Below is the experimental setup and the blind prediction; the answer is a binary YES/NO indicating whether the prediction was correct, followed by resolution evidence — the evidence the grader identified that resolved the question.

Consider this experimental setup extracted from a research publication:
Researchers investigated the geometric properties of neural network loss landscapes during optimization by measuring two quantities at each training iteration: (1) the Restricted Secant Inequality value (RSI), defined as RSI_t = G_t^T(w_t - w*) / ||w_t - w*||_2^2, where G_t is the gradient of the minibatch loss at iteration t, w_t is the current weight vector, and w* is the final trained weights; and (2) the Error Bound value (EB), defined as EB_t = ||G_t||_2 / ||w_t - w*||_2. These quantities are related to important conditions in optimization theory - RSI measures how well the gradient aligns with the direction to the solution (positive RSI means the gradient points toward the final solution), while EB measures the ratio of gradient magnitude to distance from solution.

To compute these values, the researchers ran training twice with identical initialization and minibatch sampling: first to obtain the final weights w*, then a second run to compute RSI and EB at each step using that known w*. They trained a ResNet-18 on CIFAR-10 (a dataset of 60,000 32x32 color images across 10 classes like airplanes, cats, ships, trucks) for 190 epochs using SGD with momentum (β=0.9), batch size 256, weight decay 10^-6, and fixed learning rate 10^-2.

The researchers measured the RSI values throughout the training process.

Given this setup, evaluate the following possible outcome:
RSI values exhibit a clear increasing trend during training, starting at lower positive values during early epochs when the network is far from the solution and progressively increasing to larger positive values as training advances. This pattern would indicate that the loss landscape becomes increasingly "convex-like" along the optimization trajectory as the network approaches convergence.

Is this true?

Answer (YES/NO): NO